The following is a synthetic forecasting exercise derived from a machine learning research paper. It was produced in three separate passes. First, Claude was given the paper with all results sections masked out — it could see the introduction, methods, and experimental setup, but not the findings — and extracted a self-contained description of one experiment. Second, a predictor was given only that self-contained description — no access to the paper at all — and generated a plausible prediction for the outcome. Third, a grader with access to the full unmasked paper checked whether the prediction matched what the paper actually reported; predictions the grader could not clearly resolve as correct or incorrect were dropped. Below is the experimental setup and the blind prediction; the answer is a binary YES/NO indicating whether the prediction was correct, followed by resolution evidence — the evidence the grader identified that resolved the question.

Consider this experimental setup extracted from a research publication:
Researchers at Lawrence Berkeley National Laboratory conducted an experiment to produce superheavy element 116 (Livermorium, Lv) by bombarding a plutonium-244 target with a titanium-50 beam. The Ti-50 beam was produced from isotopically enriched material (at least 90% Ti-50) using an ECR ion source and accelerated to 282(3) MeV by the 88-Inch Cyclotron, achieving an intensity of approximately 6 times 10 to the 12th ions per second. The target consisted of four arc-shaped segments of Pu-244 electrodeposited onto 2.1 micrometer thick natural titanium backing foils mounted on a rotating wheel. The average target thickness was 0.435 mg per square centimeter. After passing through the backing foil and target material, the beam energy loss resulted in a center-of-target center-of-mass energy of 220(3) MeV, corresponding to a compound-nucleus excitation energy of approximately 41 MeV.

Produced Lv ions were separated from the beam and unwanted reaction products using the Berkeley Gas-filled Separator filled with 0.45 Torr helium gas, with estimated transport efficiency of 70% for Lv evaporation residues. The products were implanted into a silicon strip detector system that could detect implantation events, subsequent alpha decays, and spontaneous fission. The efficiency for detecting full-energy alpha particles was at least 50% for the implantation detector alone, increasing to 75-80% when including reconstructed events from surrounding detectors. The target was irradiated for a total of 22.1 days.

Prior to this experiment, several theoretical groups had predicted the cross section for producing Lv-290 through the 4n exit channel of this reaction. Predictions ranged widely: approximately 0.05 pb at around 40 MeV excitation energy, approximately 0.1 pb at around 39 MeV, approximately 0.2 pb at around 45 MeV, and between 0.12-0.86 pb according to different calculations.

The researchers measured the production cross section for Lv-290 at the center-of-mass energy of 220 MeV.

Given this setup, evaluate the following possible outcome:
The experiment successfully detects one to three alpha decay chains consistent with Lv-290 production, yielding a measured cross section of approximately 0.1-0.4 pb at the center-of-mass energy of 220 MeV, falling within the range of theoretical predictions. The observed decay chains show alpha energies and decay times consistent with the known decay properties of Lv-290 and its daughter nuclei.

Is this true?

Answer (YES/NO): NO